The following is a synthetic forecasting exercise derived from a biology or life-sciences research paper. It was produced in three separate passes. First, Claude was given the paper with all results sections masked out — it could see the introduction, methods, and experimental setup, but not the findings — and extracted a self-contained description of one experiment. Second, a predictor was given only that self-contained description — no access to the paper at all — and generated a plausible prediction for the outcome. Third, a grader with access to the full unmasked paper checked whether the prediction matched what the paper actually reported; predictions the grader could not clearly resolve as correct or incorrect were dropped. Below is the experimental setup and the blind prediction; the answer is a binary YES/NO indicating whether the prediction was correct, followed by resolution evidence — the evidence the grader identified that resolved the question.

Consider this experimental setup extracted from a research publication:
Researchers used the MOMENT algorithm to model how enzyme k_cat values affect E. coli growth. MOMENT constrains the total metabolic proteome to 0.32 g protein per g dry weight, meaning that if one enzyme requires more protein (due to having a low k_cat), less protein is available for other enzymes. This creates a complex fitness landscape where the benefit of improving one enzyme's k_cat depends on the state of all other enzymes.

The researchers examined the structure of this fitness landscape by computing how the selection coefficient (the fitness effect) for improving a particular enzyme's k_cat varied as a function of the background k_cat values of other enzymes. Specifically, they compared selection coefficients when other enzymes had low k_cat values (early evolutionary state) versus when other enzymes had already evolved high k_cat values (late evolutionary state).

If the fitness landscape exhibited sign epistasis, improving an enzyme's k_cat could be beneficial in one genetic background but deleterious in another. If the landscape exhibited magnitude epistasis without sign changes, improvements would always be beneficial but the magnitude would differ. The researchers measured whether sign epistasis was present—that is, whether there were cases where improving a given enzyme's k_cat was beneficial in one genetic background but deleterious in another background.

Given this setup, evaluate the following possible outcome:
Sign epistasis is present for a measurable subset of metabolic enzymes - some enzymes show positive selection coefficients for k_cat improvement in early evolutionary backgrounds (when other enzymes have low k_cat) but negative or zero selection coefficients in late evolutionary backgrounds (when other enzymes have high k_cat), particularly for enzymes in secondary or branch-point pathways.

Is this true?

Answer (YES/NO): NO